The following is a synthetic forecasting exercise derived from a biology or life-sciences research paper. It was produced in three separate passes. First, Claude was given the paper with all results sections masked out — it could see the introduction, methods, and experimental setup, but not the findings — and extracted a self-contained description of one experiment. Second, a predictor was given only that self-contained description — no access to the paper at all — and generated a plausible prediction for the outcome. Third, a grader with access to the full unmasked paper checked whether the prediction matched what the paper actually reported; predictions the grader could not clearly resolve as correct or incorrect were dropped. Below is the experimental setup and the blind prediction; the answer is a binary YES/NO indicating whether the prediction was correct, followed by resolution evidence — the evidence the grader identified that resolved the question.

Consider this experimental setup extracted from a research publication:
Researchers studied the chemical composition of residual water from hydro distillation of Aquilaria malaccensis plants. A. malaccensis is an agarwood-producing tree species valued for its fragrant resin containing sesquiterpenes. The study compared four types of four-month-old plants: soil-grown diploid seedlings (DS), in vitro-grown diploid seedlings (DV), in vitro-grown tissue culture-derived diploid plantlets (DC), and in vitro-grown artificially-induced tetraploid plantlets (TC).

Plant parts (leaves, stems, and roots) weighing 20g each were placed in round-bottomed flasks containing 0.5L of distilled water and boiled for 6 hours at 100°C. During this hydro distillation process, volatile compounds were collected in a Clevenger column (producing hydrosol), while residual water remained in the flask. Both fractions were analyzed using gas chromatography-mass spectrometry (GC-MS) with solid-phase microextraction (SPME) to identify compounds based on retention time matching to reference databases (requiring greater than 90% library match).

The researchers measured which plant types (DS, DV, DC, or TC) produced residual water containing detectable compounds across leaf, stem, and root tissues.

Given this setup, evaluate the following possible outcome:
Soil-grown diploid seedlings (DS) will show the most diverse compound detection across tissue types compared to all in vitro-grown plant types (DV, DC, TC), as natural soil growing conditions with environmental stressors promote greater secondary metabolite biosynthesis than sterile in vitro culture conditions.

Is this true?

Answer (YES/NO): NO